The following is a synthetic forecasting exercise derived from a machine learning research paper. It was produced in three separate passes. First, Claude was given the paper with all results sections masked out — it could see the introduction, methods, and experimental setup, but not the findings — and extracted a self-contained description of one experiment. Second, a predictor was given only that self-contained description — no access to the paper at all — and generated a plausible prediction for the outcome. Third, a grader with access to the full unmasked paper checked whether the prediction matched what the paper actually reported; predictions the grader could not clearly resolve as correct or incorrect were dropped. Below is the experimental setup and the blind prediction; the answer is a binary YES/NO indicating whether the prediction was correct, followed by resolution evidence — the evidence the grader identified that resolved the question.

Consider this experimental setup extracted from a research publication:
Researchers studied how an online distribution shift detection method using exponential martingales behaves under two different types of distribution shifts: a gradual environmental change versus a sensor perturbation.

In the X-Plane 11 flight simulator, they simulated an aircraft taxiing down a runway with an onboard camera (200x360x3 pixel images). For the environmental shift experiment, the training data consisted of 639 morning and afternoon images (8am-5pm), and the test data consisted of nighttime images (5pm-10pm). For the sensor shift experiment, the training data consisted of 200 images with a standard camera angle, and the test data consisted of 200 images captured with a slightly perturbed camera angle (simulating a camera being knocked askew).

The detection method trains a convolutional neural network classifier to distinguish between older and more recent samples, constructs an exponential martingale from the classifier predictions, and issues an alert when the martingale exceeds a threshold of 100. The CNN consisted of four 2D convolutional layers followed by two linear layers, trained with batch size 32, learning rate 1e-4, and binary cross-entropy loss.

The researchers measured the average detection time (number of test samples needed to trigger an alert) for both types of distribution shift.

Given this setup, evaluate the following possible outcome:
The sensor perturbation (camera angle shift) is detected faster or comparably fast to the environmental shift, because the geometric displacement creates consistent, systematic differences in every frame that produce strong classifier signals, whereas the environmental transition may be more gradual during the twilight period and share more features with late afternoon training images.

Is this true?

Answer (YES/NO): NO